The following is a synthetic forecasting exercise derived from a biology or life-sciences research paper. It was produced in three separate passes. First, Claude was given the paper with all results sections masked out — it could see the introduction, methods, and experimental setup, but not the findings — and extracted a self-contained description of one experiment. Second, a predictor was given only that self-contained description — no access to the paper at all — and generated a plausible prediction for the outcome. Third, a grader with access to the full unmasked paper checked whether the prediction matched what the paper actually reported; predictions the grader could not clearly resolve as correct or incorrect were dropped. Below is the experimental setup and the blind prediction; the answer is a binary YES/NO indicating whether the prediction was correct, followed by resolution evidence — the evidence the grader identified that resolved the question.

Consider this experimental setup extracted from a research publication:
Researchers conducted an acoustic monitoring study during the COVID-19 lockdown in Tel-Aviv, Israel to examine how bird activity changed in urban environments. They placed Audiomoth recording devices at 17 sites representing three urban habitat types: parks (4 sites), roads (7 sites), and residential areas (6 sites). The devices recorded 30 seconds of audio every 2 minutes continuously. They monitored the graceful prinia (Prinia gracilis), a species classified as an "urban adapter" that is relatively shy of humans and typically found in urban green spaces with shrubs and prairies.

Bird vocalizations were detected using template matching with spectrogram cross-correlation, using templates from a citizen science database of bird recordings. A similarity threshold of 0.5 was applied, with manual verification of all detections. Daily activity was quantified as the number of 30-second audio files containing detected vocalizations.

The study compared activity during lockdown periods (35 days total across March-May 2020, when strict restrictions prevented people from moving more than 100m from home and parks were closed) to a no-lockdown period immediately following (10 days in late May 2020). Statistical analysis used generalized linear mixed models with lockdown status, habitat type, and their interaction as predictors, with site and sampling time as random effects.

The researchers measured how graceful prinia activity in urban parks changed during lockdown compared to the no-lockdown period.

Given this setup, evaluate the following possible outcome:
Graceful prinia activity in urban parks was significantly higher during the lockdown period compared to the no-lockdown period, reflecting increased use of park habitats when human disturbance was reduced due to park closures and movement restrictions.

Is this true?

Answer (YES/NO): YES